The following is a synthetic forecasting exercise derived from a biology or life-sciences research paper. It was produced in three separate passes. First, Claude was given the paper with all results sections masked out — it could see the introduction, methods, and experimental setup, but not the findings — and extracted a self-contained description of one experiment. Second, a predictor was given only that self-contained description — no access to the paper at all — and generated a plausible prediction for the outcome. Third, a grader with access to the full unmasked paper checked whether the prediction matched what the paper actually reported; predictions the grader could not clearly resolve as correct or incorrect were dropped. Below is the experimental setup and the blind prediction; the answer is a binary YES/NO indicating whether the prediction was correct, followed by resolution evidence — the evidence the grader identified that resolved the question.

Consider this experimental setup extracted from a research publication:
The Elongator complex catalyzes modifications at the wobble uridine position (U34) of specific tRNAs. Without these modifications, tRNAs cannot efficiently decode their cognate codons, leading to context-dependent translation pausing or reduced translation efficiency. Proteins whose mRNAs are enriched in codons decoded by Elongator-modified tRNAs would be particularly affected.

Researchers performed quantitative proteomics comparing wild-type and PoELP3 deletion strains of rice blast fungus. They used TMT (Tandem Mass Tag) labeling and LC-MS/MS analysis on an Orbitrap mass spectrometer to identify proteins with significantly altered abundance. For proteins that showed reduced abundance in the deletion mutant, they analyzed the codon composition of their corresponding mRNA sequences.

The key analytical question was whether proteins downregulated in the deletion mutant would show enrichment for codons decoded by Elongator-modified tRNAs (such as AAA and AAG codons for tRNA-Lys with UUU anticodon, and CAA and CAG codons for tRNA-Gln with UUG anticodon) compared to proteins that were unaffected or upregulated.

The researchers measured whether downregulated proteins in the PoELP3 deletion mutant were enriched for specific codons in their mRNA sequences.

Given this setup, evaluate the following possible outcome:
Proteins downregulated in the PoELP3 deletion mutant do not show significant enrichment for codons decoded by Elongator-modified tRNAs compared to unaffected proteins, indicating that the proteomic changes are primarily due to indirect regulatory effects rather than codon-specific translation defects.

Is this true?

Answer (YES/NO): NO